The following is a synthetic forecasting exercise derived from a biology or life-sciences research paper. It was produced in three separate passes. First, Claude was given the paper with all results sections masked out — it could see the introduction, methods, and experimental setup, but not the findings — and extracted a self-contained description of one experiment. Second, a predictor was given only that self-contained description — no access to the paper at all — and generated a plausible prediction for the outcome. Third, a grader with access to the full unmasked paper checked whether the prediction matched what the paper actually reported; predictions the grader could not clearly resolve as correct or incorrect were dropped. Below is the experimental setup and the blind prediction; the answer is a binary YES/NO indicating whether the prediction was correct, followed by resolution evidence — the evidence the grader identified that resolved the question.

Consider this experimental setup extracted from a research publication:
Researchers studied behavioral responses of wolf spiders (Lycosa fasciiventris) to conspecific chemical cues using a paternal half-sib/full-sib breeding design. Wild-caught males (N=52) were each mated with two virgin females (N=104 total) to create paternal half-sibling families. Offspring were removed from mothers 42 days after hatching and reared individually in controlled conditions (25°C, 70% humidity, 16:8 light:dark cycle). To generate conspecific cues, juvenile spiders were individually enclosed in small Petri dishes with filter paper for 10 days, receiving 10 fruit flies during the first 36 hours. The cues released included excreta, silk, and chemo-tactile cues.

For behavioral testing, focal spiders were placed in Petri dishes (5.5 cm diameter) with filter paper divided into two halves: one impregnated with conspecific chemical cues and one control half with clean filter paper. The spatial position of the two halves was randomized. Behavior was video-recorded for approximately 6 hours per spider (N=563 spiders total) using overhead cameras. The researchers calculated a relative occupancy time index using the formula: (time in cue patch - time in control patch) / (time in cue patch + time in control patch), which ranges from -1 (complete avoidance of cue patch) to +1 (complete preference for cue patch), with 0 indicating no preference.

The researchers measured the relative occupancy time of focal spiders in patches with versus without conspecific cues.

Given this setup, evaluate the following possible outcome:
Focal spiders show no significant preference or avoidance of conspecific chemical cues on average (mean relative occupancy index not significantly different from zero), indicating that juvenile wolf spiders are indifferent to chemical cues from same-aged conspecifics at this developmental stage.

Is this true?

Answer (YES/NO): NO